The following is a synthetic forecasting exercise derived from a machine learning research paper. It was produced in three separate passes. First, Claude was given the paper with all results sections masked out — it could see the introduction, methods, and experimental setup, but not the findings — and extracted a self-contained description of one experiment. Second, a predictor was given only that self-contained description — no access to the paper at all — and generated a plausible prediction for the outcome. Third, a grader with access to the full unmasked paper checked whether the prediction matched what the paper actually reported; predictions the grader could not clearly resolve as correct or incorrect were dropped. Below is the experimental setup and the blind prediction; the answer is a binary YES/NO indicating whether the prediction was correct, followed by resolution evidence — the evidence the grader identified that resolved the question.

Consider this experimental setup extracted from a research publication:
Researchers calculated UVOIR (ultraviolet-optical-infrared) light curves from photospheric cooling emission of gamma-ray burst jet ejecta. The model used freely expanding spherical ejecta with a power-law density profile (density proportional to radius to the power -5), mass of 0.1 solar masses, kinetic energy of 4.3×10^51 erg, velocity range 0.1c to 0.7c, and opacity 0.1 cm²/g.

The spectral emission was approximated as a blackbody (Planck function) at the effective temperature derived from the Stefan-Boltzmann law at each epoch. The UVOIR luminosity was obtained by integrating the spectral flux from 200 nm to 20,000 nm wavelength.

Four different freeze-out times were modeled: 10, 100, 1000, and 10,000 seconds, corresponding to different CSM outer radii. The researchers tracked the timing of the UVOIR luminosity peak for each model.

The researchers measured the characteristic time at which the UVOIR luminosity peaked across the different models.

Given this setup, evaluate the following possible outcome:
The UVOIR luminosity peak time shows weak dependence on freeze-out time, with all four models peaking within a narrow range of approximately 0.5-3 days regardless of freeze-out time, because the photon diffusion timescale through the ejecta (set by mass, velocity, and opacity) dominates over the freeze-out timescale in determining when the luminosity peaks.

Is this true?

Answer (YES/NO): NO